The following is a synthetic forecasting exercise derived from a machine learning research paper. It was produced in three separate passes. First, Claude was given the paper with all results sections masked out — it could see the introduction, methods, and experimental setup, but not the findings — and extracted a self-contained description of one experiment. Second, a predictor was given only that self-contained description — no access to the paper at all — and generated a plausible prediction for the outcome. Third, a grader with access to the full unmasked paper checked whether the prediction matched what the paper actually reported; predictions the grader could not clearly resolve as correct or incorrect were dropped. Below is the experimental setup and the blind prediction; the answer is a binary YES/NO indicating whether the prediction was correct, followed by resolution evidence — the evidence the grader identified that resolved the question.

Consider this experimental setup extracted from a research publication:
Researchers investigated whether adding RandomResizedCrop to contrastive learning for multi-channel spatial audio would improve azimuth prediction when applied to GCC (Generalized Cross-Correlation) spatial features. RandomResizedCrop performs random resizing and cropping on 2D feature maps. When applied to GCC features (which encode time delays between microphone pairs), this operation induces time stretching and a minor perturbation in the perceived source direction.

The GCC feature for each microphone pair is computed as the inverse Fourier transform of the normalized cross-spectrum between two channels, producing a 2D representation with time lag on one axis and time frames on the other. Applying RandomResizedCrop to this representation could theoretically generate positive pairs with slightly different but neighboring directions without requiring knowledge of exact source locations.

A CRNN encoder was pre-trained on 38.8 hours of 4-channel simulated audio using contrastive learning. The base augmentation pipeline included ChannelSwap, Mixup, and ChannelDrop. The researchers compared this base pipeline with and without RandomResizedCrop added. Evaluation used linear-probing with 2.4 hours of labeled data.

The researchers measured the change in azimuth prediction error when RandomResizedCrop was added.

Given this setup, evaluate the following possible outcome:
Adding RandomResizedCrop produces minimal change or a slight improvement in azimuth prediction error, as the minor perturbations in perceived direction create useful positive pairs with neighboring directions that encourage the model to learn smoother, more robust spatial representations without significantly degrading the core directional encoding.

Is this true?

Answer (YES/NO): YES